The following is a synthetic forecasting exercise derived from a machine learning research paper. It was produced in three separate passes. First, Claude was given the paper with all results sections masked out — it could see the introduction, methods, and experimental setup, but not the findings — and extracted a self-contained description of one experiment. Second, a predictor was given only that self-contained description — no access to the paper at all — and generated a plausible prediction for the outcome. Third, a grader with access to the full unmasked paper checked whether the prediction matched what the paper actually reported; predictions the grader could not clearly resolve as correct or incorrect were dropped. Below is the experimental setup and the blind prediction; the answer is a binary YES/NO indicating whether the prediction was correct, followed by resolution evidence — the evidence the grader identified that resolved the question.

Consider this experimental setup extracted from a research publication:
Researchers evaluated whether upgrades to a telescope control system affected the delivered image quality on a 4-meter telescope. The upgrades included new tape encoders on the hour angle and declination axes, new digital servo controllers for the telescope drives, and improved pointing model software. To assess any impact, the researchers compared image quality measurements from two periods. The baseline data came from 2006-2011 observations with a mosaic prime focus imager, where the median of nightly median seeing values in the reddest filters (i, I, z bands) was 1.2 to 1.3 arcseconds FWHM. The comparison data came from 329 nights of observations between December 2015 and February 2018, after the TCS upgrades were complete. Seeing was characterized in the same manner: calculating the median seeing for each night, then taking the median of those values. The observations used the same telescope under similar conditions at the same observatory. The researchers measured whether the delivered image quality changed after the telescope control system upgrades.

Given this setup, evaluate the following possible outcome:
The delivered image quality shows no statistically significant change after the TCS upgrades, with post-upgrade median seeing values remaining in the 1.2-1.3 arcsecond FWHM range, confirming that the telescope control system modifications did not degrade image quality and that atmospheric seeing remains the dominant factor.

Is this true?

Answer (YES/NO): NO